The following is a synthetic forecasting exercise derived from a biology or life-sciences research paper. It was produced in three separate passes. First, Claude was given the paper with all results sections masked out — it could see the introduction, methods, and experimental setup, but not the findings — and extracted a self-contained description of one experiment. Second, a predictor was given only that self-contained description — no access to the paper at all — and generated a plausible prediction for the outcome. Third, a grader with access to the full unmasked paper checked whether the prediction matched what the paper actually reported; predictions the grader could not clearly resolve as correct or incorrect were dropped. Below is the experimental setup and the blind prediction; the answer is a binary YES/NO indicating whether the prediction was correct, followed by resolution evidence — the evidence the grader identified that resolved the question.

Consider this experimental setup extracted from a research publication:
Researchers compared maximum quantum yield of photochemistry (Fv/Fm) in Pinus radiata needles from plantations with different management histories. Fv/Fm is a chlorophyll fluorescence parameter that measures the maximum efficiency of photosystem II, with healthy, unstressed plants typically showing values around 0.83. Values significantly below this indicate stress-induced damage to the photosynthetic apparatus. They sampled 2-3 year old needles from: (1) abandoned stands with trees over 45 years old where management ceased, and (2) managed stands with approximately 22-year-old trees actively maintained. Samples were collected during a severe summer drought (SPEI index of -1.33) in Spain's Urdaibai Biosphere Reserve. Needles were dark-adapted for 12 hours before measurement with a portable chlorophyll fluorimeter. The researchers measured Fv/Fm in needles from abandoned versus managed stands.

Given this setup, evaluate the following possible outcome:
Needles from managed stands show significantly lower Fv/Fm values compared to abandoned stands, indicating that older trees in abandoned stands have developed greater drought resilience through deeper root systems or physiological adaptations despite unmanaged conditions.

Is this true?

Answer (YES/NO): NO